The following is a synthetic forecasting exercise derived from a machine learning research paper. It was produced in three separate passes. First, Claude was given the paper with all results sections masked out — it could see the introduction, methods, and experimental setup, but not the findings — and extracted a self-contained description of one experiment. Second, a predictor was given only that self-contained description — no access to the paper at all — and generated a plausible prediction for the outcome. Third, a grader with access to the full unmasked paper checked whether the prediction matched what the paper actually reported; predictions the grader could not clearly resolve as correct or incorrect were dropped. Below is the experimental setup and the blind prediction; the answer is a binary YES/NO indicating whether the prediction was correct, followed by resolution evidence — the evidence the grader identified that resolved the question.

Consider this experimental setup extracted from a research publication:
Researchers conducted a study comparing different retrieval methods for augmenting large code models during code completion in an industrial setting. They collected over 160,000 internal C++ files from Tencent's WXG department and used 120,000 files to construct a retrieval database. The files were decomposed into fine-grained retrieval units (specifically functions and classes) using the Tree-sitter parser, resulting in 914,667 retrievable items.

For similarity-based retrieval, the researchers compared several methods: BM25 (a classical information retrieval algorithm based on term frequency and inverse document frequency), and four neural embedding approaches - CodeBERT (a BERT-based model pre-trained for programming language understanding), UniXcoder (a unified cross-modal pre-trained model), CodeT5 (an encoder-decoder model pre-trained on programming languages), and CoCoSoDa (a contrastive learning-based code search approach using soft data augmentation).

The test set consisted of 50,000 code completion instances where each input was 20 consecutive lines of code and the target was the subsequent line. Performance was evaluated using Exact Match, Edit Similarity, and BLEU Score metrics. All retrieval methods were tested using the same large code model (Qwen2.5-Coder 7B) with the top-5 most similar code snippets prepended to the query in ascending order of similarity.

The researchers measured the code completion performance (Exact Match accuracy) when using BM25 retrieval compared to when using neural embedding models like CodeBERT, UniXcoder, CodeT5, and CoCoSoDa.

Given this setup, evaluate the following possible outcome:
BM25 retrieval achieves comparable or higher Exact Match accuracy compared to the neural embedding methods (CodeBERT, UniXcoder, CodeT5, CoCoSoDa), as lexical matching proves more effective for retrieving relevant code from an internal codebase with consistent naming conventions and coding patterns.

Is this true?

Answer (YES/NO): YES